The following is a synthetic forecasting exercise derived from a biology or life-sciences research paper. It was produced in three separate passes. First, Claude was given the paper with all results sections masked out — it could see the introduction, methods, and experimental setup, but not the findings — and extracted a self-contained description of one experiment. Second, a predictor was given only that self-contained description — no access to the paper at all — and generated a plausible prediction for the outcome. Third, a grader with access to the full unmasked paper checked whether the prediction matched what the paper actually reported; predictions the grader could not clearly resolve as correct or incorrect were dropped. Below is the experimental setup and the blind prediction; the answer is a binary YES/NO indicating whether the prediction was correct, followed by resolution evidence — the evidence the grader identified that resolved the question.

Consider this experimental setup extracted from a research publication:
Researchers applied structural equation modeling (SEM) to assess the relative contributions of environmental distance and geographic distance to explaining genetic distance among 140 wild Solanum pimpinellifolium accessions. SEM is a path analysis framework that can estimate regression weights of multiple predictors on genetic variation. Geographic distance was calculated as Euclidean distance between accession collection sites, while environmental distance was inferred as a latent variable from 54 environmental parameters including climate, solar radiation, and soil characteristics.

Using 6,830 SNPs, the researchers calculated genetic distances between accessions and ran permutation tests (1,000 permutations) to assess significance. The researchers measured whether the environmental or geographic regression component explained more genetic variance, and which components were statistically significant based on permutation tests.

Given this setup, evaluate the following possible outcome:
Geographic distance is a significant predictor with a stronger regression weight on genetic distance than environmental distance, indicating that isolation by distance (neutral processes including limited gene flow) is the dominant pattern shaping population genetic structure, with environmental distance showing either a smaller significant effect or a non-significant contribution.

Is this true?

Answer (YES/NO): NO